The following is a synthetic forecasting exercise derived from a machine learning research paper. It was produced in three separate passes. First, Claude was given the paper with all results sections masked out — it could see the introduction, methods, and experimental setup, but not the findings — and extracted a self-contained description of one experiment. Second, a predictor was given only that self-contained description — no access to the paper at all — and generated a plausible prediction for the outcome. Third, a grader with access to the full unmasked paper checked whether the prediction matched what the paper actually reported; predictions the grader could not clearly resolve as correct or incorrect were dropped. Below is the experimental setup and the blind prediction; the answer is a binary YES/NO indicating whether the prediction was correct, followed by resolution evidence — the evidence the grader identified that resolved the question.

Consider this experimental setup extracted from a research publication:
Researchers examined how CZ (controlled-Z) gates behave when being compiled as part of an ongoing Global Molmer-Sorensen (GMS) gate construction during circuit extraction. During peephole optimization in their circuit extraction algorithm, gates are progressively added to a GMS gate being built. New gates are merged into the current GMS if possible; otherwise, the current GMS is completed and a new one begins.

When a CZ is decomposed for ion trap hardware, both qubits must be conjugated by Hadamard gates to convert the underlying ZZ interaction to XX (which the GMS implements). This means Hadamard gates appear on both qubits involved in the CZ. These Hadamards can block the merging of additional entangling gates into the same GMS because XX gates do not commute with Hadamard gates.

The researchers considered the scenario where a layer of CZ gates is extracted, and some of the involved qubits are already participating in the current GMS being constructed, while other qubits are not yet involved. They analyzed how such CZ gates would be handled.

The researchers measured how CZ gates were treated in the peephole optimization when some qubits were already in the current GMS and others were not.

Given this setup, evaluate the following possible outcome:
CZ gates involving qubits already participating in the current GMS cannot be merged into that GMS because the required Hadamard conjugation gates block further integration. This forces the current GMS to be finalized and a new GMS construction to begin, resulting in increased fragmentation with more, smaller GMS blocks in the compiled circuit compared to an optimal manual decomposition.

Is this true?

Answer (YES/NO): NO